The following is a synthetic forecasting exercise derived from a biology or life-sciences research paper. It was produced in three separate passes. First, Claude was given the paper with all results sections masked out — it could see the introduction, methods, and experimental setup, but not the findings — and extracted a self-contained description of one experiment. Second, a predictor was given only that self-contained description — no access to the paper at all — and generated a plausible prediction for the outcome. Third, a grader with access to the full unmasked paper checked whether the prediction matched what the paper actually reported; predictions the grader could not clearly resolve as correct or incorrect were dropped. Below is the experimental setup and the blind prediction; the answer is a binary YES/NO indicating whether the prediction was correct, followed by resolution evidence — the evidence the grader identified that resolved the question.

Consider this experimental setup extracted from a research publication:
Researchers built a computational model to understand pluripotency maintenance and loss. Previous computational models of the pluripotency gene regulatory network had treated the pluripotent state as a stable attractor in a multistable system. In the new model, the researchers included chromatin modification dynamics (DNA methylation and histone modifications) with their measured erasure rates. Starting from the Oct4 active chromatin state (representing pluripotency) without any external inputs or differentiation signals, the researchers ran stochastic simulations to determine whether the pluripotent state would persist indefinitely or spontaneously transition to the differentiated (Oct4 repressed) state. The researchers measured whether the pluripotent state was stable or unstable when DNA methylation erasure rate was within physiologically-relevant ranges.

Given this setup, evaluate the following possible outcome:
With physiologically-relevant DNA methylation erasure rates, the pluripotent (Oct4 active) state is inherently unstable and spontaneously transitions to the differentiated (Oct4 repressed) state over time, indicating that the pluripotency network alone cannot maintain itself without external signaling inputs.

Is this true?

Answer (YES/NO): YES